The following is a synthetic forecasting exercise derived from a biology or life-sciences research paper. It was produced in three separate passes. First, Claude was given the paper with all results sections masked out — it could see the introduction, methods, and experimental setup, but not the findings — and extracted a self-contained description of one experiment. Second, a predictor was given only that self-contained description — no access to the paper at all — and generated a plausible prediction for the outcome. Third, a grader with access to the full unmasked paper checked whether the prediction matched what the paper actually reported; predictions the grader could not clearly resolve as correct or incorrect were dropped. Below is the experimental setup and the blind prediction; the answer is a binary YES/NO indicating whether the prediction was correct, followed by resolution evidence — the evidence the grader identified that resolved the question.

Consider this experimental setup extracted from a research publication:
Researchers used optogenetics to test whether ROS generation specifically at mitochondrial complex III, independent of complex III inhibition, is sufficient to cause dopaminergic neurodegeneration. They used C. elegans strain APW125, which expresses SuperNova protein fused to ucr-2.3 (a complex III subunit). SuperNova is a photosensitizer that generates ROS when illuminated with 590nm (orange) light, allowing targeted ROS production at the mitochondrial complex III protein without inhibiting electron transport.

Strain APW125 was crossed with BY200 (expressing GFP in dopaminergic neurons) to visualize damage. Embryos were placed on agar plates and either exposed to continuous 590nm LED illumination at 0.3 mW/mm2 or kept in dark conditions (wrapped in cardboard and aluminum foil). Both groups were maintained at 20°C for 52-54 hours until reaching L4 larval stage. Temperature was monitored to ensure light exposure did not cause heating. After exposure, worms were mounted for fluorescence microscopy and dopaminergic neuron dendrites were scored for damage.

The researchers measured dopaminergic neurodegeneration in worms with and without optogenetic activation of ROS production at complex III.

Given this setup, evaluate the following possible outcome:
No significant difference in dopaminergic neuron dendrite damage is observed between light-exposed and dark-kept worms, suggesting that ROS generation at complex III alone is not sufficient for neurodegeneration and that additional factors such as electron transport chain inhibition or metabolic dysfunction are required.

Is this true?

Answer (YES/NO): NO